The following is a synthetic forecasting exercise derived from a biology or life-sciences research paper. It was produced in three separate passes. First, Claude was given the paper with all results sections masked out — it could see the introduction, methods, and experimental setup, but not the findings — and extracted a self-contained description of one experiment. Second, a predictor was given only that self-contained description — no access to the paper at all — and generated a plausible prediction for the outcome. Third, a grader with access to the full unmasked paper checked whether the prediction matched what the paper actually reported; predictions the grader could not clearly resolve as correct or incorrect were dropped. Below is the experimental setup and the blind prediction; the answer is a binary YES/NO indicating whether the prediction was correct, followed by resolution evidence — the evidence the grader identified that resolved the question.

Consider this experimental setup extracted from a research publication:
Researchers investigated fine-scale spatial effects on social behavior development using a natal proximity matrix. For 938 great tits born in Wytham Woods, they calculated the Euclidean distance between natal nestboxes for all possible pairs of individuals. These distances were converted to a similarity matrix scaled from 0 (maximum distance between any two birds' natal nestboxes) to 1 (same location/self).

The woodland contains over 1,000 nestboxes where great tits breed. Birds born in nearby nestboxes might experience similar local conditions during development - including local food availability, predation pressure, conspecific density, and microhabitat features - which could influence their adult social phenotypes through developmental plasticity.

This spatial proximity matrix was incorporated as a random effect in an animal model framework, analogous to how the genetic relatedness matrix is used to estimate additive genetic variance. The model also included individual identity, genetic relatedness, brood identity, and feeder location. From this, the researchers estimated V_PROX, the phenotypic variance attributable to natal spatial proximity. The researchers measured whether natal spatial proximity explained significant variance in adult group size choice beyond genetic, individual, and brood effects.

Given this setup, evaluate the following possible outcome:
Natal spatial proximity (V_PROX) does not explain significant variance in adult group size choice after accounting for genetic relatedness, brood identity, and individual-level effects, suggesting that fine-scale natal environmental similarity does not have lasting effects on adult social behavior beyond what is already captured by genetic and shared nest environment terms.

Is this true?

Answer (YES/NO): NO